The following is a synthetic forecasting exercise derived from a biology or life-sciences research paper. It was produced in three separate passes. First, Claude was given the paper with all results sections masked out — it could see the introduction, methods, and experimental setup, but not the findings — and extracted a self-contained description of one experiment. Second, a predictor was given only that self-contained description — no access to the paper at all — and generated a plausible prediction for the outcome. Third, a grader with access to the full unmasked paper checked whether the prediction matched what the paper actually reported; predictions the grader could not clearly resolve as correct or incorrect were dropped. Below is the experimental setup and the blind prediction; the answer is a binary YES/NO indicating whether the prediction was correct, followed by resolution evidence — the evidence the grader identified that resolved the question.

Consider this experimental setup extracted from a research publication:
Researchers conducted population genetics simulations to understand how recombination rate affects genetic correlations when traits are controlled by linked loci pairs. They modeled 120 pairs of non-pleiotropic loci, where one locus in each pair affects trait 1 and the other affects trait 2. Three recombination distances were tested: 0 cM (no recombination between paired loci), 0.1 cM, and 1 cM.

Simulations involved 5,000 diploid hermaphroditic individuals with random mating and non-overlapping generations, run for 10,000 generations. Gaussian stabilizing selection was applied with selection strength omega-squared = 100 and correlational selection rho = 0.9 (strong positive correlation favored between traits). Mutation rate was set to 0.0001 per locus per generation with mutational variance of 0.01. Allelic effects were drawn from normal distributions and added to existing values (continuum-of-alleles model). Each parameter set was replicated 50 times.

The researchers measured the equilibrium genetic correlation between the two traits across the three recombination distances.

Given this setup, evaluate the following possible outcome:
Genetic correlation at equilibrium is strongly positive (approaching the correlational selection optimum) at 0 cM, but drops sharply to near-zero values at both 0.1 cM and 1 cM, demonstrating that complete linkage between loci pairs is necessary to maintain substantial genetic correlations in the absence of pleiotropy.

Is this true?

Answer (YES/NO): NO